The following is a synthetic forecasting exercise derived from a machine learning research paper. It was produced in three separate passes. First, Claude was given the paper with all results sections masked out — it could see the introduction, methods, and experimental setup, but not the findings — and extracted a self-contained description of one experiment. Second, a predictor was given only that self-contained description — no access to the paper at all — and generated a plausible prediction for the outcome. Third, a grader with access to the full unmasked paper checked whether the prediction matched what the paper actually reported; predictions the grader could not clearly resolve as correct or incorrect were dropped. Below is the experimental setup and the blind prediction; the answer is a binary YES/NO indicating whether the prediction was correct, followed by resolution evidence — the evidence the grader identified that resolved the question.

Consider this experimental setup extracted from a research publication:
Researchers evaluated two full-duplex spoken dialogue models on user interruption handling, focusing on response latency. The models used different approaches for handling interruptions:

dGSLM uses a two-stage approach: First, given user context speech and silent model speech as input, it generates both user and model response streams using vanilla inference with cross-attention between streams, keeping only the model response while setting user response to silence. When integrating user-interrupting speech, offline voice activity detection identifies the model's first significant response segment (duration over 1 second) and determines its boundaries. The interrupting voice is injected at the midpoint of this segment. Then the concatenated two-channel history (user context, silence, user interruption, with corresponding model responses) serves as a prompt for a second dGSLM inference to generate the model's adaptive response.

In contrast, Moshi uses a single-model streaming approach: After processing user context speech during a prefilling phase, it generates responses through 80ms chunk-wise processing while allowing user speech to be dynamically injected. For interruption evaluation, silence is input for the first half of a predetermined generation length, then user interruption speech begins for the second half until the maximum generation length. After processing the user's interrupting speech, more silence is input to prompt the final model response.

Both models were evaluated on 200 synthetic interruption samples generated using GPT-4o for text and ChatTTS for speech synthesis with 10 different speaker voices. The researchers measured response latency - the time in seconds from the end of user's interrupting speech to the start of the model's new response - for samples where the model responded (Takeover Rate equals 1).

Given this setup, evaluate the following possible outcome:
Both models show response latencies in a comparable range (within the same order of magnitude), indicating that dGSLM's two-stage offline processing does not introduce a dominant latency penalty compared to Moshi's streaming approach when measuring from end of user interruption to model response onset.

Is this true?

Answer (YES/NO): NO